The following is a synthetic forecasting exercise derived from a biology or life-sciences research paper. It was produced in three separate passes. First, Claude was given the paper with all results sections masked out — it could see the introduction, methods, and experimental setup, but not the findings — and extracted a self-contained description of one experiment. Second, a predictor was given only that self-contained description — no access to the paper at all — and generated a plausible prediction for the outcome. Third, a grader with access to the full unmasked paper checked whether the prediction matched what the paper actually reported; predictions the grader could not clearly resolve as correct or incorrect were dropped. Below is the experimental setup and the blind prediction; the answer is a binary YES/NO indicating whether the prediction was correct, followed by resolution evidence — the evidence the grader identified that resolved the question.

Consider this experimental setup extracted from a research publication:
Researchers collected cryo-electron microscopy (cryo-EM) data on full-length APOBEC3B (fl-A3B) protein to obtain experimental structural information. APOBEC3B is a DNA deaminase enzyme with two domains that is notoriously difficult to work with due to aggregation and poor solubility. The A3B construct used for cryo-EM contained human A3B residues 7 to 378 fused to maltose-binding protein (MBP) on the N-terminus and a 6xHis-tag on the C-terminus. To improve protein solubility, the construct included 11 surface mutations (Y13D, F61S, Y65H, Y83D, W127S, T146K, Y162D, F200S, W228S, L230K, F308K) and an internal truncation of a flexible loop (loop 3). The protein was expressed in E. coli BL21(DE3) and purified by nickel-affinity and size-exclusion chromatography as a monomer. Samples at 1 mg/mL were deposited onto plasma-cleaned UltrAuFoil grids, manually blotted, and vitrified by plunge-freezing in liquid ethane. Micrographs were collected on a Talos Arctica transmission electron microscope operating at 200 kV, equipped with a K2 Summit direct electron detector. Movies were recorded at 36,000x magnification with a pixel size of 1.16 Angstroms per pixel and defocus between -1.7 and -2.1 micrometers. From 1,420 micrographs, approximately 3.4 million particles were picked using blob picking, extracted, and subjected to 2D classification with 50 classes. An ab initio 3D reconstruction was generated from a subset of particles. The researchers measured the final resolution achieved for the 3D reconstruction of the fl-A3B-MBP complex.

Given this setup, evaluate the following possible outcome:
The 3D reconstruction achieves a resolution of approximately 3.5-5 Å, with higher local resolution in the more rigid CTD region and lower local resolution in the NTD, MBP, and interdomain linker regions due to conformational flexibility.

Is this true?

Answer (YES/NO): NO